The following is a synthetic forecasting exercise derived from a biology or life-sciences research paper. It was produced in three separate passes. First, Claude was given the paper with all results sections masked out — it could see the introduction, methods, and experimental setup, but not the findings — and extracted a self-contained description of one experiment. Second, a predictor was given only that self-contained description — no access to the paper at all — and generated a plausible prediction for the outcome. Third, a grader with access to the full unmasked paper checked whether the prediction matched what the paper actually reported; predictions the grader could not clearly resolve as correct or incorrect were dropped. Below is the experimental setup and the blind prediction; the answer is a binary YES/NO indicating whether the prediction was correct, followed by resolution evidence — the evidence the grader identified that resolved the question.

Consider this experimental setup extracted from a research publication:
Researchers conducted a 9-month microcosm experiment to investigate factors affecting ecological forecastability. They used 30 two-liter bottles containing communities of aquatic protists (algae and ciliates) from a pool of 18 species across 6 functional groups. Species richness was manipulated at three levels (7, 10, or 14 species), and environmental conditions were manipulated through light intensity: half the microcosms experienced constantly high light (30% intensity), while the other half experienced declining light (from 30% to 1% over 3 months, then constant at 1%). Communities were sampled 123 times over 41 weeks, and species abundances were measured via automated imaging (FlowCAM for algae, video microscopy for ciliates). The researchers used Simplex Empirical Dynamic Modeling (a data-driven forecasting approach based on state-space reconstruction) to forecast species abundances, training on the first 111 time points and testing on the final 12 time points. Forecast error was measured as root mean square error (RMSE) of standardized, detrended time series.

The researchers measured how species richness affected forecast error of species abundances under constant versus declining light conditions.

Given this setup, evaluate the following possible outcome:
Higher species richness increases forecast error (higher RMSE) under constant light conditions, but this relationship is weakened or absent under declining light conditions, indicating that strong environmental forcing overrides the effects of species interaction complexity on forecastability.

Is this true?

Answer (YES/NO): NO